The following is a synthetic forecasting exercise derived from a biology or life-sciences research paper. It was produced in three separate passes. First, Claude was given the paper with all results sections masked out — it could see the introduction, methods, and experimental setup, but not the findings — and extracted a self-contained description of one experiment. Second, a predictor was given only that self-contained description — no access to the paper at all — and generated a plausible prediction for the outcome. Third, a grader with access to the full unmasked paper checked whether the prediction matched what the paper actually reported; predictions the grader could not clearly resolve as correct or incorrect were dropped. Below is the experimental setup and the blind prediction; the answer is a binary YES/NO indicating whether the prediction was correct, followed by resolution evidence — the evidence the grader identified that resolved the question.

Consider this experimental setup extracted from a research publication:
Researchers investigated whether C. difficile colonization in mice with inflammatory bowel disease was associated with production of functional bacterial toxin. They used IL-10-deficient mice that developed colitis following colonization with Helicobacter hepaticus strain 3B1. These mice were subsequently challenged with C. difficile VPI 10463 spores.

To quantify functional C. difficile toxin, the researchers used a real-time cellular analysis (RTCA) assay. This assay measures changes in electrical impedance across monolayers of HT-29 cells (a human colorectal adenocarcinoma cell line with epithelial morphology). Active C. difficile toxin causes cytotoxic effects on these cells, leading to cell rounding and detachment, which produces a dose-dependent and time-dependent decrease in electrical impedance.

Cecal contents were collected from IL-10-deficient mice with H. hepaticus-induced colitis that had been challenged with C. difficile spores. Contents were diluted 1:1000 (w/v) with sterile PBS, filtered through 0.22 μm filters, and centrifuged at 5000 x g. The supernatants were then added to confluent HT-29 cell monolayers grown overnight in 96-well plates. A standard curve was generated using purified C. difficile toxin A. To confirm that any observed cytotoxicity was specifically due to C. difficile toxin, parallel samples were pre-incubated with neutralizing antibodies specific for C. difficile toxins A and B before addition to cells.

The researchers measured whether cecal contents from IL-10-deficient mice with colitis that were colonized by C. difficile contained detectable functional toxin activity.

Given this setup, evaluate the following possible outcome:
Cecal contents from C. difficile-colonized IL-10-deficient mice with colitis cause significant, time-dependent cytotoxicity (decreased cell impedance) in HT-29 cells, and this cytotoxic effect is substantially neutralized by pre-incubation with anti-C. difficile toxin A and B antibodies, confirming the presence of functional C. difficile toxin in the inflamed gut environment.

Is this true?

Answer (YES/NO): NO